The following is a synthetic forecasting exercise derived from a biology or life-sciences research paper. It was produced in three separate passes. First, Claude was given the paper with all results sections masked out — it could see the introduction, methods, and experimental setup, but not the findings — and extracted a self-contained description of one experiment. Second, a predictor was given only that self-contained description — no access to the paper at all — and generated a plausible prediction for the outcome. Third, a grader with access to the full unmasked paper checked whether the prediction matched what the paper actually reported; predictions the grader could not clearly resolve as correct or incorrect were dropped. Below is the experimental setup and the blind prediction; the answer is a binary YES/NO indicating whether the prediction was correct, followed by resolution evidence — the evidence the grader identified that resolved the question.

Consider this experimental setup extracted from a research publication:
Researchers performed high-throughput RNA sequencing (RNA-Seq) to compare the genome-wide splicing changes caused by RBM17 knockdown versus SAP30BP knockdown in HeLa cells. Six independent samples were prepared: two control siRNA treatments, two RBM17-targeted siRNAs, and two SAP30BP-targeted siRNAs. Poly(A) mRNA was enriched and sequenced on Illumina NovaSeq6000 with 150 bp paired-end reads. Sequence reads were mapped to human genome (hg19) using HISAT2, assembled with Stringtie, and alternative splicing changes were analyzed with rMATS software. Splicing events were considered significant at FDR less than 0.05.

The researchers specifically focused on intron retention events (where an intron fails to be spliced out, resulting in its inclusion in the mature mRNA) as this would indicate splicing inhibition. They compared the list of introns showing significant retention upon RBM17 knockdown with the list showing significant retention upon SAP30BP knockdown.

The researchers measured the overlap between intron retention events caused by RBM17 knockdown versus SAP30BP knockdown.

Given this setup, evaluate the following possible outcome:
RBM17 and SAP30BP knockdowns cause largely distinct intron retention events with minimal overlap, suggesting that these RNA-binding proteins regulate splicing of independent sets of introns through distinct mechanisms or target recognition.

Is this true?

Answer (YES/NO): NO